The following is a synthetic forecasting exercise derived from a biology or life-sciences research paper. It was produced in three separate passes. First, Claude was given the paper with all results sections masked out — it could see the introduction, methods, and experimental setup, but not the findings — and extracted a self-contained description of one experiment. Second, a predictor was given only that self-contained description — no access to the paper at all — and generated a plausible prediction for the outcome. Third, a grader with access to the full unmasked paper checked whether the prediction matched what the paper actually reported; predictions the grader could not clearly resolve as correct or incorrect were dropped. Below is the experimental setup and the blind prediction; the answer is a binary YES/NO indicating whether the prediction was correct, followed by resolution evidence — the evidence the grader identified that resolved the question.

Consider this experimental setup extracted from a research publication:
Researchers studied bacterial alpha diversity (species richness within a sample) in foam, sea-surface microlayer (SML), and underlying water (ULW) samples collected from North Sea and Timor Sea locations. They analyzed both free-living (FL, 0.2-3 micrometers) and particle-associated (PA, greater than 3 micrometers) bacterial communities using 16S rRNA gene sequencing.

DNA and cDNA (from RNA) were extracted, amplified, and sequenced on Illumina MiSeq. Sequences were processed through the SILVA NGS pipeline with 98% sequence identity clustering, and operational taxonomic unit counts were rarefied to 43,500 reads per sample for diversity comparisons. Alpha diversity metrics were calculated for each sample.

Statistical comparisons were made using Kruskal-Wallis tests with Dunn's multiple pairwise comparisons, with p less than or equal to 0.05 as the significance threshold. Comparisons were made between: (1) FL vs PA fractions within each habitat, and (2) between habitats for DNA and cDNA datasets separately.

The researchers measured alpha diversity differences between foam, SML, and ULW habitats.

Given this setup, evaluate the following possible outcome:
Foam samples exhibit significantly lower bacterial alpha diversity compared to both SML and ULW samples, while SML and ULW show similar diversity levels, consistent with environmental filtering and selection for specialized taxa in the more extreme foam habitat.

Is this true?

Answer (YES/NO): NO